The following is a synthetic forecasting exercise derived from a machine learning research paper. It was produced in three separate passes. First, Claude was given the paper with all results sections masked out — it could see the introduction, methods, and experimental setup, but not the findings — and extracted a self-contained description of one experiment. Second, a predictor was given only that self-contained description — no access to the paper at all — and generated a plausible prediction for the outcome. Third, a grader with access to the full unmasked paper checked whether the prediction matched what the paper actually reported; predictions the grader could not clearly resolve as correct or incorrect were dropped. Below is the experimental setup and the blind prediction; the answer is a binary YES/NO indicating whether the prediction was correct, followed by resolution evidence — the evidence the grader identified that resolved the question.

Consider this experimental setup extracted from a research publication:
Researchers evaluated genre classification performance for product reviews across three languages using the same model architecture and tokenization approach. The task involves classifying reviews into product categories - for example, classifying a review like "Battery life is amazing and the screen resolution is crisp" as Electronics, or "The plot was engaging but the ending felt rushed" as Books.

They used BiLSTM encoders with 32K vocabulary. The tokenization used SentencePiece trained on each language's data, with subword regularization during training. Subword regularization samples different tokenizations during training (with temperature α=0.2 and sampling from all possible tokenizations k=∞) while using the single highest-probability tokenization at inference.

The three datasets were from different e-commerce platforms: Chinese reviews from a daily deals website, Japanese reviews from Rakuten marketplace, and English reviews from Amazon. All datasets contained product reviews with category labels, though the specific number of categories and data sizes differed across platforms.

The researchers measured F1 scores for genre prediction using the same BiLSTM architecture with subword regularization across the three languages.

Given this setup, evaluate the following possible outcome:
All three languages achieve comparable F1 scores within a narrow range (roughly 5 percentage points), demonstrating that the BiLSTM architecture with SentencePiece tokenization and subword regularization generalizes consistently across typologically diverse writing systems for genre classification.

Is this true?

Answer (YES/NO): NO